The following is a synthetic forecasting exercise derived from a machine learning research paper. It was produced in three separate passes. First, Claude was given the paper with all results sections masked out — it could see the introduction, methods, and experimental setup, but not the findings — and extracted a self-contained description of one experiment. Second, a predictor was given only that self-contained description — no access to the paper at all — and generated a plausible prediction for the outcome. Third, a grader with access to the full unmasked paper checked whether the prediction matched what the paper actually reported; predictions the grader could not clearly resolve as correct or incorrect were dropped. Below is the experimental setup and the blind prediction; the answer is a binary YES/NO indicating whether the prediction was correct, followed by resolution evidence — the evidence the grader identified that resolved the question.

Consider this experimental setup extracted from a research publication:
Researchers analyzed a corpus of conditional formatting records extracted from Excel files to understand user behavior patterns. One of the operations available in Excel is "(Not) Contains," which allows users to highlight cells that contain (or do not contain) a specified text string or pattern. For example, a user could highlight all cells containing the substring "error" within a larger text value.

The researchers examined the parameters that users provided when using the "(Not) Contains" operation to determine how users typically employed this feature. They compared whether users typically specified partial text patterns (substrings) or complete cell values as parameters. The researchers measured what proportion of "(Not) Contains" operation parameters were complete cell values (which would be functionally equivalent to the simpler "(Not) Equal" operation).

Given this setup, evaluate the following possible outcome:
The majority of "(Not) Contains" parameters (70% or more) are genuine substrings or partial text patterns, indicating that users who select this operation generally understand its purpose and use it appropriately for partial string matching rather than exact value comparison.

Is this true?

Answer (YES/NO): NO